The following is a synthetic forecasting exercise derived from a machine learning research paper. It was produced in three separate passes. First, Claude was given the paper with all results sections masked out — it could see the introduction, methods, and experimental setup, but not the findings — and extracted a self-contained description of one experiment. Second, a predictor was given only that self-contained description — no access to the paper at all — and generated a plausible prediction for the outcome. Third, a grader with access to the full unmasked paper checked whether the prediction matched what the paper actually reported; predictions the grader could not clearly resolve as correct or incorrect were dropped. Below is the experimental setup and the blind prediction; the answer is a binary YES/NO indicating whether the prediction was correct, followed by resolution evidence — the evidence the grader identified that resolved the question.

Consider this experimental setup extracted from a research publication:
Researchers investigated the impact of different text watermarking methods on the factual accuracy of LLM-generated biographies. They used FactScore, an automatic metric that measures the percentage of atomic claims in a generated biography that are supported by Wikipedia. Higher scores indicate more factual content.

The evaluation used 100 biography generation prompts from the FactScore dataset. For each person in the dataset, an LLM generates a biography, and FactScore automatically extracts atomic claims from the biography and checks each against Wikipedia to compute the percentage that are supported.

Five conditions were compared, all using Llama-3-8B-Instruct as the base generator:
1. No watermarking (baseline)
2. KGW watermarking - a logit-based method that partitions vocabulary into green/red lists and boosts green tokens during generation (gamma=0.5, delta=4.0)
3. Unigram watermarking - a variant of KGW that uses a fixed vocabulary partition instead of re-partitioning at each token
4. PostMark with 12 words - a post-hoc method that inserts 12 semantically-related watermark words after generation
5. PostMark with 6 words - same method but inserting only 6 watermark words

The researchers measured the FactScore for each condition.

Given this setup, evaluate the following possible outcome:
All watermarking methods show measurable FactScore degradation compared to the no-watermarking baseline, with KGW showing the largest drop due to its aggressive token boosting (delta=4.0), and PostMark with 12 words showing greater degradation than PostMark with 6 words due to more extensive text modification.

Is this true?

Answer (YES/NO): NO